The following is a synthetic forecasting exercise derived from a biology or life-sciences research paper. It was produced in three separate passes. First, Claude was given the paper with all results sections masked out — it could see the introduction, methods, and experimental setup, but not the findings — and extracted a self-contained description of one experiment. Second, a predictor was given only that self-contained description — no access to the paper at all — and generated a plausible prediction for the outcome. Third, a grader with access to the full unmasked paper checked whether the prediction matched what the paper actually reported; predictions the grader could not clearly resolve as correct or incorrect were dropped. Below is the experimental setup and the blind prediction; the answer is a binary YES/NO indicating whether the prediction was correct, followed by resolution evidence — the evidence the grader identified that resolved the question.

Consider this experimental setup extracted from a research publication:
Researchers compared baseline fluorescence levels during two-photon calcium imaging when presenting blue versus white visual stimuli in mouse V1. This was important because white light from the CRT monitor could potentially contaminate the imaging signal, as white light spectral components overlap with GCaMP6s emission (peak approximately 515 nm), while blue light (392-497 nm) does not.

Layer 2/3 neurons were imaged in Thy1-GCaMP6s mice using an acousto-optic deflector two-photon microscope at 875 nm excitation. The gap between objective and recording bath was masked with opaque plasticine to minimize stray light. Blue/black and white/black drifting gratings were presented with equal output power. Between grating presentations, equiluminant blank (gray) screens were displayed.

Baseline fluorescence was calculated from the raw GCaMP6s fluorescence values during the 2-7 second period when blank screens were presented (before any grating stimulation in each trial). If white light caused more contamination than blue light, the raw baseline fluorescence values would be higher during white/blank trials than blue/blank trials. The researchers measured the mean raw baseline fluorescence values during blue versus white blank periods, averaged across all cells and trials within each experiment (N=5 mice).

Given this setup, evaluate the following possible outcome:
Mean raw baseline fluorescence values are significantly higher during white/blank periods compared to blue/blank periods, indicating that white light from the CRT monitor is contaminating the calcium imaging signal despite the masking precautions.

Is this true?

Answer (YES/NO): NO